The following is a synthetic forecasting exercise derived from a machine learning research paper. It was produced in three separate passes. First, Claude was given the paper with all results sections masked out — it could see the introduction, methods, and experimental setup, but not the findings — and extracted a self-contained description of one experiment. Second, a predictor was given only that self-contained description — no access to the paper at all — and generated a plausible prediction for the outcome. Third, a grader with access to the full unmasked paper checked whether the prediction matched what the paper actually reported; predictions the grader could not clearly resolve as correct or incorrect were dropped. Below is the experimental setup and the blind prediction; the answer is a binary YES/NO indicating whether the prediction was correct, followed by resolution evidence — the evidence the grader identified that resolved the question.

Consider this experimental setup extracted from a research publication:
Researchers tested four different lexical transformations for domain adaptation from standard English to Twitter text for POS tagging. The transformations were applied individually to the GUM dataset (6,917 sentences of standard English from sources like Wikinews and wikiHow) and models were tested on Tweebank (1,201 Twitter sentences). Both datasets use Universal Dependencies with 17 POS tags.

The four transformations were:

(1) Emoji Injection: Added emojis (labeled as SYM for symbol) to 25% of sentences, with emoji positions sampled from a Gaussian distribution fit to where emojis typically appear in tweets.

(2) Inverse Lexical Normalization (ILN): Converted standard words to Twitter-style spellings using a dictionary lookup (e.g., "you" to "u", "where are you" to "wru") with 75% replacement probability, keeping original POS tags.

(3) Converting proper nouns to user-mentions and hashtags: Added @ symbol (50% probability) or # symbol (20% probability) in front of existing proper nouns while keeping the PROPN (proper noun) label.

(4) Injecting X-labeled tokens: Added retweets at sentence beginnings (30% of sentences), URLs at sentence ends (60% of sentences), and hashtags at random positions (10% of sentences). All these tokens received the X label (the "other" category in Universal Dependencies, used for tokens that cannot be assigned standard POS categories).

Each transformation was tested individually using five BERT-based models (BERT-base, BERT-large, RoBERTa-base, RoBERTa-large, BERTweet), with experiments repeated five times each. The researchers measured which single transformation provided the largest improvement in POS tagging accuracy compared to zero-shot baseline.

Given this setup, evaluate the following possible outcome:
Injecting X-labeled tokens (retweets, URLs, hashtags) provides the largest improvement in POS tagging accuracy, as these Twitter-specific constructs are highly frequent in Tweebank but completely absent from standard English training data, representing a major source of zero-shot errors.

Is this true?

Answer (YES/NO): YES